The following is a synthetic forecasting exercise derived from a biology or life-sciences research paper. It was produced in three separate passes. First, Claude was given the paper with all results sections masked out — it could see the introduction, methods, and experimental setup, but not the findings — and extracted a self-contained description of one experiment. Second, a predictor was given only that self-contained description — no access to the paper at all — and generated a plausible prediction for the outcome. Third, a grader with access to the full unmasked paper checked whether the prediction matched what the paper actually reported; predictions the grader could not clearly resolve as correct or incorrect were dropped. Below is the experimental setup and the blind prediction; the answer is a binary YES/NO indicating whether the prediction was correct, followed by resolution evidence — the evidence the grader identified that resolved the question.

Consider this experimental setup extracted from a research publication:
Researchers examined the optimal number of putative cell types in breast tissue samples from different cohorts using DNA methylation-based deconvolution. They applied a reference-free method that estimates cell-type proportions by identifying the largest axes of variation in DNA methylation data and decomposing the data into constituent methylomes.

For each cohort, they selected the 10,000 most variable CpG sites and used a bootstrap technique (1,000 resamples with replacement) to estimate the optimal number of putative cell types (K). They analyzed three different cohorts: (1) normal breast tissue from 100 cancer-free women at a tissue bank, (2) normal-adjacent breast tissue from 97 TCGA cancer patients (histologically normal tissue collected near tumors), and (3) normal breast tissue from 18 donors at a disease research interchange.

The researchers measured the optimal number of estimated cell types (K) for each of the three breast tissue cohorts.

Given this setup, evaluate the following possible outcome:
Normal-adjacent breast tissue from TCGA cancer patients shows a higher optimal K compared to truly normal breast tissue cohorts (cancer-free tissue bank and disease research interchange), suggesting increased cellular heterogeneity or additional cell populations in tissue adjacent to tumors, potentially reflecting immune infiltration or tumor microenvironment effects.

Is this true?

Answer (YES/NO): YES